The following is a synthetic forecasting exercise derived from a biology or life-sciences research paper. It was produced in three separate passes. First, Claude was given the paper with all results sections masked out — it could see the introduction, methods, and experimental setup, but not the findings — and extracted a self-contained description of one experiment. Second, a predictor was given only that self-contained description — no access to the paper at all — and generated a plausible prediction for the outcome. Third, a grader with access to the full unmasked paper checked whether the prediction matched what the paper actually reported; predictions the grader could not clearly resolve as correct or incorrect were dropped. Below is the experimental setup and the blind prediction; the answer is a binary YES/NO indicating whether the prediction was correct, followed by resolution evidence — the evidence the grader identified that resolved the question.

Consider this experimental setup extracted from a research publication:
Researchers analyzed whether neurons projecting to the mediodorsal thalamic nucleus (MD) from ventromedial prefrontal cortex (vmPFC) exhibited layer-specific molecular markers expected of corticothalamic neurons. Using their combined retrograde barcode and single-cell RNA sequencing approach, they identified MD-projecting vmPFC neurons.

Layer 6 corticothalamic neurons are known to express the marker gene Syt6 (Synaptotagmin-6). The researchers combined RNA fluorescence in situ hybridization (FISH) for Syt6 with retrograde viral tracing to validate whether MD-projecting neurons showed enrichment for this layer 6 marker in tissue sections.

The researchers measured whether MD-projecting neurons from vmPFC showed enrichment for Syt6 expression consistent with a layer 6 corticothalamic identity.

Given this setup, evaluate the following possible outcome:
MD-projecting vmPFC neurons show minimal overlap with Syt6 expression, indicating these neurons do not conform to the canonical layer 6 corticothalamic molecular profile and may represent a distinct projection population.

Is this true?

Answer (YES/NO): NO